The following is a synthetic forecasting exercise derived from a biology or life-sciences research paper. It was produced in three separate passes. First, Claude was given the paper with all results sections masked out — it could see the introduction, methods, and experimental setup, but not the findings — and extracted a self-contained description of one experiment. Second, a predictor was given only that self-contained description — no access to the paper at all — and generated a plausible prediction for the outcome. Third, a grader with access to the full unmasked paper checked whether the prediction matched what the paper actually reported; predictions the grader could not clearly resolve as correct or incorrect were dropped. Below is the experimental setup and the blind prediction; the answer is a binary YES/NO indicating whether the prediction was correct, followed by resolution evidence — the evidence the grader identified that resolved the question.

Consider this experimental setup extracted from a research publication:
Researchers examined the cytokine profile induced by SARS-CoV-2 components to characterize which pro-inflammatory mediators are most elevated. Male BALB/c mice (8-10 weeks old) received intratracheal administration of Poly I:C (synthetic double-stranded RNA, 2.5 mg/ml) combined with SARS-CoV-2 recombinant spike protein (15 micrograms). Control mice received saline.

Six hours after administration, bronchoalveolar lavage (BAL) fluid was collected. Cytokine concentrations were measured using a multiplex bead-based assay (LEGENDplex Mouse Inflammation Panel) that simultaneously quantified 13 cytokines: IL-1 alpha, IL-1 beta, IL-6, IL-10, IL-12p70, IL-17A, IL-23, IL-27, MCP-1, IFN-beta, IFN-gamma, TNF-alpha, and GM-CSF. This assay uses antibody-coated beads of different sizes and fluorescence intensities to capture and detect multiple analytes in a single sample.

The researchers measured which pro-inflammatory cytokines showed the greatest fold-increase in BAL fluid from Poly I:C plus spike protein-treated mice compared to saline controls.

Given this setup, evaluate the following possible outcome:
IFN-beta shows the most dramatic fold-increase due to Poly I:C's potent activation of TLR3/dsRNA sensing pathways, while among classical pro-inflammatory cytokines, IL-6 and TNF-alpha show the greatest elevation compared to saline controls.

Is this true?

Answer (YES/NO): NO